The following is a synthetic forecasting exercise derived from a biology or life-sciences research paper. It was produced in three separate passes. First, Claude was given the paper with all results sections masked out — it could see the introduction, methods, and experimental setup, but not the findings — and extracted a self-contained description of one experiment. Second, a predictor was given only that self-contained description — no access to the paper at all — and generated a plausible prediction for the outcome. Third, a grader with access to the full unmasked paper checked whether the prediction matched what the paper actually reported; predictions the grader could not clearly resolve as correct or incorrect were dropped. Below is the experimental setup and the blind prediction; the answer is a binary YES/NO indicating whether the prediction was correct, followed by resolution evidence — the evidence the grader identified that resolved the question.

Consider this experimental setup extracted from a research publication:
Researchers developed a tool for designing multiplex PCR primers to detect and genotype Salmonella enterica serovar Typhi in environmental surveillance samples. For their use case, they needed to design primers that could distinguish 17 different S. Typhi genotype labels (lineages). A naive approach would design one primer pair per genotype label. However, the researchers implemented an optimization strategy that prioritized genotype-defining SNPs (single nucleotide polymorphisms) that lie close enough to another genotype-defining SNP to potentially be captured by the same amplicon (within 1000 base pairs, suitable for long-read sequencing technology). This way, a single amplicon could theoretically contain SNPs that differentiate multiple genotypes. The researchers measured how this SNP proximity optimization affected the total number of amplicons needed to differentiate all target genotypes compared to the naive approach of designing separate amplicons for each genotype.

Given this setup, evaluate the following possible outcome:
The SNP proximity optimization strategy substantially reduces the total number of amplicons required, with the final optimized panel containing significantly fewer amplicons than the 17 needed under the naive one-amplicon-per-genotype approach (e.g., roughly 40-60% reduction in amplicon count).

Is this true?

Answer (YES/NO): YES